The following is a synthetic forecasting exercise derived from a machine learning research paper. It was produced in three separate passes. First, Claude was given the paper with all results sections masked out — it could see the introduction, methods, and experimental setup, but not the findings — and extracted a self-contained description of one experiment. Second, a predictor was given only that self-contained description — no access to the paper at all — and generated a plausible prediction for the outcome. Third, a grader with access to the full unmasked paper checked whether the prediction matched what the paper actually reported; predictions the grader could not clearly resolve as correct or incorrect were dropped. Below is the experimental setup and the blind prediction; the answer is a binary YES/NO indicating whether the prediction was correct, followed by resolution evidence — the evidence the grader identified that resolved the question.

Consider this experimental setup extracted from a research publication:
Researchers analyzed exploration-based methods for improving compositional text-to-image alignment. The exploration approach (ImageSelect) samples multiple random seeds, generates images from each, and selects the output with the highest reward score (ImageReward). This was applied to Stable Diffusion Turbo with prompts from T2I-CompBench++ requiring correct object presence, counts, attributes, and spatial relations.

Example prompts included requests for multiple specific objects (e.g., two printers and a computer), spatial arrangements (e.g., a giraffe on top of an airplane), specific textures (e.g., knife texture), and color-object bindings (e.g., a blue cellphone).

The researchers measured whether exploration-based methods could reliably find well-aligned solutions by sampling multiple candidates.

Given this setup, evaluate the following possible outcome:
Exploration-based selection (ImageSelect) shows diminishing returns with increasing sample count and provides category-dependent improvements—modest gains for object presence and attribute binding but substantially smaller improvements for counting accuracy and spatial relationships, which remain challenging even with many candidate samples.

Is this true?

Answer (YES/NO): YES